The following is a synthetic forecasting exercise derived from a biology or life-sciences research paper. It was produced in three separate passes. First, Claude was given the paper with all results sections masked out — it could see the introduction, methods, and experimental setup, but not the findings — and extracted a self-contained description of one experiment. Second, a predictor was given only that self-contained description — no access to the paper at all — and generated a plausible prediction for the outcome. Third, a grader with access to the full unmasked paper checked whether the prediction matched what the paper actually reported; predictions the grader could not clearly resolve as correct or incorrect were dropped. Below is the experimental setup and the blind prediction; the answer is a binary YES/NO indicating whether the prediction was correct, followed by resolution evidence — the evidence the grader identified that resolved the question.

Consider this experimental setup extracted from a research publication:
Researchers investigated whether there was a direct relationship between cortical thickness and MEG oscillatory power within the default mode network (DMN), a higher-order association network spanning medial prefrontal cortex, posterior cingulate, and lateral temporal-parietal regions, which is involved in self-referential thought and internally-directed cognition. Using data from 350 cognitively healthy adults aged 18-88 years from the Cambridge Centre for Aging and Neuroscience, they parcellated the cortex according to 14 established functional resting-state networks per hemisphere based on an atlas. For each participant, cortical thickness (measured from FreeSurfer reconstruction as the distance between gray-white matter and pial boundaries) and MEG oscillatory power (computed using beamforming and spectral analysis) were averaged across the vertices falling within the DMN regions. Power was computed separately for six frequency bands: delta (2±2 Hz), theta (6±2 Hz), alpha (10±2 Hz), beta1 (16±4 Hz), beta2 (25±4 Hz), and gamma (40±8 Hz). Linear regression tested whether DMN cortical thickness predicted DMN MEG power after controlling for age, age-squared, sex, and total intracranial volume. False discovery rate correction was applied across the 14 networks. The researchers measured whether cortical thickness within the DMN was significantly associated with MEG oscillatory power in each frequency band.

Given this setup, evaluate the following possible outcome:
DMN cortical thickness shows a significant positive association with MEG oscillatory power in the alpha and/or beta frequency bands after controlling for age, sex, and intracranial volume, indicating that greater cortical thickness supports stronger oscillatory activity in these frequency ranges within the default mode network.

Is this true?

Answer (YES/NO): NO